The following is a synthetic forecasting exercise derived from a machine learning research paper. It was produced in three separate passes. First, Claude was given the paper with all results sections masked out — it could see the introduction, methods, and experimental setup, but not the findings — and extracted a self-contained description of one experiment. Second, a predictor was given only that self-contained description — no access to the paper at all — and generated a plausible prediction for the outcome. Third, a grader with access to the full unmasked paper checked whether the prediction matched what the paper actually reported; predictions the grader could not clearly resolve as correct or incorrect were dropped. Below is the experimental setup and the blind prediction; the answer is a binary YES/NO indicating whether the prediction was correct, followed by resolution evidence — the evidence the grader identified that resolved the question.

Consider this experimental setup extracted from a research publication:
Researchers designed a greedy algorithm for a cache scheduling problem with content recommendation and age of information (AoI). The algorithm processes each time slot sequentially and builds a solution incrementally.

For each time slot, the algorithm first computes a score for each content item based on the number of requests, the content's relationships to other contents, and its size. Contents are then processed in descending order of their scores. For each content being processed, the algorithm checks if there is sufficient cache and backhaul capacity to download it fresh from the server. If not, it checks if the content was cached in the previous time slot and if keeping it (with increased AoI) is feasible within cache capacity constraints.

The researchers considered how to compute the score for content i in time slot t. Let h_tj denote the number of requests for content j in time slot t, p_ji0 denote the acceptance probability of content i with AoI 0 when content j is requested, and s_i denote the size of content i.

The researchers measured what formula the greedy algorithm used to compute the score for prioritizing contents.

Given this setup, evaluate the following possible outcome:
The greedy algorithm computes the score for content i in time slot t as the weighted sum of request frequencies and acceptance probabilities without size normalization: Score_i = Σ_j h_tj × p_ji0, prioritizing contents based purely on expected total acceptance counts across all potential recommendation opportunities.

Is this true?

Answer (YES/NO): NO